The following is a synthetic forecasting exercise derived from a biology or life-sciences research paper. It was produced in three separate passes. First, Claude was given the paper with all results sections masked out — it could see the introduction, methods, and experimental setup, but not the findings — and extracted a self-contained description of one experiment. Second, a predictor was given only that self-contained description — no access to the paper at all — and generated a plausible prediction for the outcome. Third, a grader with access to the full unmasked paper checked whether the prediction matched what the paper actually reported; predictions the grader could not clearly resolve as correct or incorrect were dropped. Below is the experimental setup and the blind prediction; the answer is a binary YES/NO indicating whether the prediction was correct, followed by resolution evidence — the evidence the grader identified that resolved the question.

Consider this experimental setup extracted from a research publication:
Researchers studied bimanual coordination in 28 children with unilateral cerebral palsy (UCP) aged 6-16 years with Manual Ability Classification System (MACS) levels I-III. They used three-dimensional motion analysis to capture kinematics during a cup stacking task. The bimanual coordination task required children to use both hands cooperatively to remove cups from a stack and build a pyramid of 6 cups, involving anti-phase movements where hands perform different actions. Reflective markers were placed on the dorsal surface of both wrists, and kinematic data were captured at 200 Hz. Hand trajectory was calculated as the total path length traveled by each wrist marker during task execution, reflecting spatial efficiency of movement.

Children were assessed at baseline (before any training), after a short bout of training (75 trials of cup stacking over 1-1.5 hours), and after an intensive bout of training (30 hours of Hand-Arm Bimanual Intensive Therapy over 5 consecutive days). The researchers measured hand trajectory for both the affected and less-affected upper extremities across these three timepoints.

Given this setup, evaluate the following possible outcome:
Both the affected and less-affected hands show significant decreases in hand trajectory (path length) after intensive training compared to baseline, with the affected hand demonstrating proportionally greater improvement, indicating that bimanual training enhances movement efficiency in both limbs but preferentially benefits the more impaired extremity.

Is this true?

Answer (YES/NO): NO